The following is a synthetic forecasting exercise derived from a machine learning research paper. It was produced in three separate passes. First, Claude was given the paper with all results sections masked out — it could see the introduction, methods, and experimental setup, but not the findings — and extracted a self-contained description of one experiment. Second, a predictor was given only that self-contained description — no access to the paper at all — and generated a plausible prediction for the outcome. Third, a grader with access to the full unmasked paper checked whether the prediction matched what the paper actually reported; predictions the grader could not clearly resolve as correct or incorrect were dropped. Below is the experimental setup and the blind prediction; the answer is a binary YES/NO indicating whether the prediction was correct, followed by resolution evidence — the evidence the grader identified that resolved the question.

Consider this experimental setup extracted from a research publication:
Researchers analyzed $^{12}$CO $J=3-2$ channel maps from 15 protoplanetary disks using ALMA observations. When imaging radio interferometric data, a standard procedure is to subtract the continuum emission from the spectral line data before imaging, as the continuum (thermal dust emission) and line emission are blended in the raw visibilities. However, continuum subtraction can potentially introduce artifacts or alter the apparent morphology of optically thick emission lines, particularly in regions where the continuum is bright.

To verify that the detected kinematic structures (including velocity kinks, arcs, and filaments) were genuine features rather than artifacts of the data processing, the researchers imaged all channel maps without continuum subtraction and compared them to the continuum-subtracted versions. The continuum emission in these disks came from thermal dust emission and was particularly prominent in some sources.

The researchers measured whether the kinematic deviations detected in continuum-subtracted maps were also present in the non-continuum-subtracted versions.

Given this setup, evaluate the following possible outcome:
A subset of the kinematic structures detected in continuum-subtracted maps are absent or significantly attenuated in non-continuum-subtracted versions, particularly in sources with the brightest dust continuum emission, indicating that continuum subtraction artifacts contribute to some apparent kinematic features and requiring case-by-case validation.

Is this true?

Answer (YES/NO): NO